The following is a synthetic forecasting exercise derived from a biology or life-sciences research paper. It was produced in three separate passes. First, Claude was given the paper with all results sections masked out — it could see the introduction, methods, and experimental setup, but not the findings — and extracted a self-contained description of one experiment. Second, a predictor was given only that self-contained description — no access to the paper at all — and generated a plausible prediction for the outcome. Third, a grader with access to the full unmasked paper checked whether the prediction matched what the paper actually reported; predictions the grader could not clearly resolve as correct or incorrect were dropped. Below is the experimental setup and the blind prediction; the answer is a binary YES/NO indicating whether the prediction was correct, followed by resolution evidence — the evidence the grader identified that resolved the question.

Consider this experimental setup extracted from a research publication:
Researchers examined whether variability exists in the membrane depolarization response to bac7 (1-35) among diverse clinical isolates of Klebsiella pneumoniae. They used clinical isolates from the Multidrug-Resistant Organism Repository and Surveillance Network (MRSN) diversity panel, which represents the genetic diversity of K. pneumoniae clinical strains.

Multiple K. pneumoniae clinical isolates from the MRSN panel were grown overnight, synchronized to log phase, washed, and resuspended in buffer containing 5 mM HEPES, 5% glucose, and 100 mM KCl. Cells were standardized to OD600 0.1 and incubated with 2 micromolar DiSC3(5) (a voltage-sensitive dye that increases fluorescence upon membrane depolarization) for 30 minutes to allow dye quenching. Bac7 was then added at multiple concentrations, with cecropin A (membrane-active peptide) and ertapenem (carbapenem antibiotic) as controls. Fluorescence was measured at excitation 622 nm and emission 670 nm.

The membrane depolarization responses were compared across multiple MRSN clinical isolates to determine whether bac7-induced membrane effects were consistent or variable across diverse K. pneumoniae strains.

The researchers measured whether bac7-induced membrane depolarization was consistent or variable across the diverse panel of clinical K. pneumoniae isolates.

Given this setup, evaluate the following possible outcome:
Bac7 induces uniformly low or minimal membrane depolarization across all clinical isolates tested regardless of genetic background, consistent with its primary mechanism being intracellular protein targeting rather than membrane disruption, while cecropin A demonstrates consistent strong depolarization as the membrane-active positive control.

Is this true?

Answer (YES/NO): NO